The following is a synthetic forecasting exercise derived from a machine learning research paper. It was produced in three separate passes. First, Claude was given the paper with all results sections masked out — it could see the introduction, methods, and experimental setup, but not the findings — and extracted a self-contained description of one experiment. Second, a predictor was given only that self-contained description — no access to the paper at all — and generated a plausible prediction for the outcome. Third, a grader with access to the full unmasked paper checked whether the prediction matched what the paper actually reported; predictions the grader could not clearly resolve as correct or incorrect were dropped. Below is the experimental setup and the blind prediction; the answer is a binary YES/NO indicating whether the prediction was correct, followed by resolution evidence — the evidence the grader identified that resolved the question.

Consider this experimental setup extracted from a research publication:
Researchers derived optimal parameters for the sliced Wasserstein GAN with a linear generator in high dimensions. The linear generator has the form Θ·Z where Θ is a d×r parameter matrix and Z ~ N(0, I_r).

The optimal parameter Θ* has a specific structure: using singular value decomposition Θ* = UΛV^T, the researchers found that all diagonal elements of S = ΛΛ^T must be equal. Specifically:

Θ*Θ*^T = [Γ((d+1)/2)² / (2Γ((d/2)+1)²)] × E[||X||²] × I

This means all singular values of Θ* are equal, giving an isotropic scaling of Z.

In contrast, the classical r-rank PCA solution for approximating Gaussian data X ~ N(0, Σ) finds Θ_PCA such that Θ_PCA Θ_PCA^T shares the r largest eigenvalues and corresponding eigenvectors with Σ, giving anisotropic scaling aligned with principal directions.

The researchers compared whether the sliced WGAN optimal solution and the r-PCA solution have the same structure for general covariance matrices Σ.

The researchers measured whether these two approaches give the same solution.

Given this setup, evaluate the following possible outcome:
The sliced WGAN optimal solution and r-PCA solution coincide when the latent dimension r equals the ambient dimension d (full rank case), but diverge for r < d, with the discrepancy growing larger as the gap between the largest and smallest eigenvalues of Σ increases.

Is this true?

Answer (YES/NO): NO